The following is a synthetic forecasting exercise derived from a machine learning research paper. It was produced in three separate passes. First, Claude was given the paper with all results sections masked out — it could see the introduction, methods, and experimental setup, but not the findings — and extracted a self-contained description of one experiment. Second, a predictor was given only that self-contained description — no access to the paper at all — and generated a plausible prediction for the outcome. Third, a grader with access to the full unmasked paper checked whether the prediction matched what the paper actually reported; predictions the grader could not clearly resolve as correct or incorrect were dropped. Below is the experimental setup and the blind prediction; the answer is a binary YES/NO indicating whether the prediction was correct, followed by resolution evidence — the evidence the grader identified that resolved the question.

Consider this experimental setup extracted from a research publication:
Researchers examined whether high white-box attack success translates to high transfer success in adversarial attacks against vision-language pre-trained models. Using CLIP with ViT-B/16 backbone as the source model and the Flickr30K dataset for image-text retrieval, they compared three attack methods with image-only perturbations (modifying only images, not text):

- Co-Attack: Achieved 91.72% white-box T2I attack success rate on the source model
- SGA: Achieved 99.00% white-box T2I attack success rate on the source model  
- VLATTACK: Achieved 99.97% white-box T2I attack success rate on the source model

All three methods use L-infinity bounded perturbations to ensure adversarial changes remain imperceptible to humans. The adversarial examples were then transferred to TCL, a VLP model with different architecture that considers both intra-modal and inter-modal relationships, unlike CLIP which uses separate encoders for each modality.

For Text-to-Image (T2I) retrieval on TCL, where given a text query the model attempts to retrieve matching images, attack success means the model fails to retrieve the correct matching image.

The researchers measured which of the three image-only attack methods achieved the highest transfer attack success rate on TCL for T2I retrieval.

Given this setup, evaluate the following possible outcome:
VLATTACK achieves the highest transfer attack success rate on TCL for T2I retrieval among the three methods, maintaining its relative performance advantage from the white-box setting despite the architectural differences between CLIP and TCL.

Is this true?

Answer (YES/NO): NO